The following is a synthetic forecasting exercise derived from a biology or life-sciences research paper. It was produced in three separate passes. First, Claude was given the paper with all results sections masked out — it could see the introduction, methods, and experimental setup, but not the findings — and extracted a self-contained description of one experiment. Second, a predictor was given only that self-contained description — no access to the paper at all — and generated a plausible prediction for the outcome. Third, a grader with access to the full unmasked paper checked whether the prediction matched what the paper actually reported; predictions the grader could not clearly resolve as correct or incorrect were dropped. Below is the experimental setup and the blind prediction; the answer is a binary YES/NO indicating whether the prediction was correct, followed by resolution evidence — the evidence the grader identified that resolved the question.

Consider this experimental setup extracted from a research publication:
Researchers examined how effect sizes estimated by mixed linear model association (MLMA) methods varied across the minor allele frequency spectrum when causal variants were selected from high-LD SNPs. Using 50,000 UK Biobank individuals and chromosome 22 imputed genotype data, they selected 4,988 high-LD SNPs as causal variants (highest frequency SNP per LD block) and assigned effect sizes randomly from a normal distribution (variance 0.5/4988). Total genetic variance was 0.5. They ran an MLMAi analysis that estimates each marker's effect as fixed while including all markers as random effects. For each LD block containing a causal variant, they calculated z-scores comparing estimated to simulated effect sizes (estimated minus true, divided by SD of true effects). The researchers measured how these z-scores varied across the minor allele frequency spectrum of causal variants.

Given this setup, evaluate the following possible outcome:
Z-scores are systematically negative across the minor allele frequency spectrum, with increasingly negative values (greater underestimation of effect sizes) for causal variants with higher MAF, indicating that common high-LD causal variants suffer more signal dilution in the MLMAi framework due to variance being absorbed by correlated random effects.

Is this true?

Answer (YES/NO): NO